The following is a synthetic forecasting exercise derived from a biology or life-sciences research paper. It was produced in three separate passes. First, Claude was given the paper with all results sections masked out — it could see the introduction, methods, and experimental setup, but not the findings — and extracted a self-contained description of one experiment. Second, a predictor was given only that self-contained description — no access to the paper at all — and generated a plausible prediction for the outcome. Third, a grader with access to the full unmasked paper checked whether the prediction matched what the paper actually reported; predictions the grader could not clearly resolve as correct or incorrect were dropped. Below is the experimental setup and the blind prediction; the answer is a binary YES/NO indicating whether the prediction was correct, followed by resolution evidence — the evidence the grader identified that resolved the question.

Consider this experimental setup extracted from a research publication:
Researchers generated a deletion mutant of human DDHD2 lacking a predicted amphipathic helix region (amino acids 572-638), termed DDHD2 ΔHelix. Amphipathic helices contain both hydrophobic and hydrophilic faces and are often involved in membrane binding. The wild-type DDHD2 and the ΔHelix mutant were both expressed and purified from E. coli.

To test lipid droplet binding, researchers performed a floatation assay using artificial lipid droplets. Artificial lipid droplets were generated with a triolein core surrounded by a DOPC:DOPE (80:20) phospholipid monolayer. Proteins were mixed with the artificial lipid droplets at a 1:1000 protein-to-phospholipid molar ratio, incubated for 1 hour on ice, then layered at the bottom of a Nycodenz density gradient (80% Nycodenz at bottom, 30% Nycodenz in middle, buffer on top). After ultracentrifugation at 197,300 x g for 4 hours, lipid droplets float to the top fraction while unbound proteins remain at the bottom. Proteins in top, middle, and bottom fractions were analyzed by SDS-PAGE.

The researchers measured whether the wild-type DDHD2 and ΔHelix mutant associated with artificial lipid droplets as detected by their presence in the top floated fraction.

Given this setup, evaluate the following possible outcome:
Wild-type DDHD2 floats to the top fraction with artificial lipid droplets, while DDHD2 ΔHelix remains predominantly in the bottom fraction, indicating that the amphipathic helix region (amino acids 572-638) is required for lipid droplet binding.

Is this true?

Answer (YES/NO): YES